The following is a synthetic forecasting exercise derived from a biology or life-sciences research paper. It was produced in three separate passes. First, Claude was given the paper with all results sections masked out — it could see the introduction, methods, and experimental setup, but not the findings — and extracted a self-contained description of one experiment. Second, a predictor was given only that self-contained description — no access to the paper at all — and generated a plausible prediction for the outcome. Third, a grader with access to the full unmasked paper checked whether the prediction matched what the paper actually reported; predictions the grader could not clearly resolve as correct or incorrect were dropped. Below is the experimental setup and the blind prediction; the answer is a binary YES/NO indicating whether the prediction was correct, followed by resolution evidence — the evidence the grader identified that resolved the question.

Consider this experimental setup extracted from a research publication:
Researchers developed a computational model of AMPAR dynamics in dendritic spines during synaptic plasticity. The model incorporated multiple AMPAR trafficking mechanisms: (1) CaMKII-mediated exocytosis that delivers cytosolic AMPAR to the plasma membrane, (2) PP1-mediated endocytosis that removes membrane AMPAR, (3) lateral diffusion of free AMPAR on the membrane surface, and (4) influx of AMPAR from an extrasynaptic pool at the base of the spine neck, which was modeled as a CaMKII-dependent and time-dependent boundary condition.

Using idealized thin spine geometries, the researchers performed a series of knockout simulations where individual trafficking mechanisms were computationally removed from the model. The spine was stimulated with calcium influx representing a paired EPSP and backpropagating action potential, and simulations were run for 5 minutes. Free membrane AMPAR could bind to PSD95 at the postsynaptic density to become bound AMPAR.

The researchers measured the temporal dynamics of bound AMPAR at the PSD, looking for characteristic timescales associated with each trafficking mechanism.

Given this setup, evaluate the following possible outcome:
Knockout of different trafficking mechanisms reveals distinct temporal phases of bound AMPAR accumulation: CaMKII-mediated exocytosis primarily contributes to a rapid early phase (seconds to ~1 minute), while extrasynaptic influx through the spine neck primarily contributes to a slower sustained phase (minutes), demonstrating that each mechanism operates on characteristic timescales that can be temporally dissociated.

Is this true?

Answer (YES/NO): NO